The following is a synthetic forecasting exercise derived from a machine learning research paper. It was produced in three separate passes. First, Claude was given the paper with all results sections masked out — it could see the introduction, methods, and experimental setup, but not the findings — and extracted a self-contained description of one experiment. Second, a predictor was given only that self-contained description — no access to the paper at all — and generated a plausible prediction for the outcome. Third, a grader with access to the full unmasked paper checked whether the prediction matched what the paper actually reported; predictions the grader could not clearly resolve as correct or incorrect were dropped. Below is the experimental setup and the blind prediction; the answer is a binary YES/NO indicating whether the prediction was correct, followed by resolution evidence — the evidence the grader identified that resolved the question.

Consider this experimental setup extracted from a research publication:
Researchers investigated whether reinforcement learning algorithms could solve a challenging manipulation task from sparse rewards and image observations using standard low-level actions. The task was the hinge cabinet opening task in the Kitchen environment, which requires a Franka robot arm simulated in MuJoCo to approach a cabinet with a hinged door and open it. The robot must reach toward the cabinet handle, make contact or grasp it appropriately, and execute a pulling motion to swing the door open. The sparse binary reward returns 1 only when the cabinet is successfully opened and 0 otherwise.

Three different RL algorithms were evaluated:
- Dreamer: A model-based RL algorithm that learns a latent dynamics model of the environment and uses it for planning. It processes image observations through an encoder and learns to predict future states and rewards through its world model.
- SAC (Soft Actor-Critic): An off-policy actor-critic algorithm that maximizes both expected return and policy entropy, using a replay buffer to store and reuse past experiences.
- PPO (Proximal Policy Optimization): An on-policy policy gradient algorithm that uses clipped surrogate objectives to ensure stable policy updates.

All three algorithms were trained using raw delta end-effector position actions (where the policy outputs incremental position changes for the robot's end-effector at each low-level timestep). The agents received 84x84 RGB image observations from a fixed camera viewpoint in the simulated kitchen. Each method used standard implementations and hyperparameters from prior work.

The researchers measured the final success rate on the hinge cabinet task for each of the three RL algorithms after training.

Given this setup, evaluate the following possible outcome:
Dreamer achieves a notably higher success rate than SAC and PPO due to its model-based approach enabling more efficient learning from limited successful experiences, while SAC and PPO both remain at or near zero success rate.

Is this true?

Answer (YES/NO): NO